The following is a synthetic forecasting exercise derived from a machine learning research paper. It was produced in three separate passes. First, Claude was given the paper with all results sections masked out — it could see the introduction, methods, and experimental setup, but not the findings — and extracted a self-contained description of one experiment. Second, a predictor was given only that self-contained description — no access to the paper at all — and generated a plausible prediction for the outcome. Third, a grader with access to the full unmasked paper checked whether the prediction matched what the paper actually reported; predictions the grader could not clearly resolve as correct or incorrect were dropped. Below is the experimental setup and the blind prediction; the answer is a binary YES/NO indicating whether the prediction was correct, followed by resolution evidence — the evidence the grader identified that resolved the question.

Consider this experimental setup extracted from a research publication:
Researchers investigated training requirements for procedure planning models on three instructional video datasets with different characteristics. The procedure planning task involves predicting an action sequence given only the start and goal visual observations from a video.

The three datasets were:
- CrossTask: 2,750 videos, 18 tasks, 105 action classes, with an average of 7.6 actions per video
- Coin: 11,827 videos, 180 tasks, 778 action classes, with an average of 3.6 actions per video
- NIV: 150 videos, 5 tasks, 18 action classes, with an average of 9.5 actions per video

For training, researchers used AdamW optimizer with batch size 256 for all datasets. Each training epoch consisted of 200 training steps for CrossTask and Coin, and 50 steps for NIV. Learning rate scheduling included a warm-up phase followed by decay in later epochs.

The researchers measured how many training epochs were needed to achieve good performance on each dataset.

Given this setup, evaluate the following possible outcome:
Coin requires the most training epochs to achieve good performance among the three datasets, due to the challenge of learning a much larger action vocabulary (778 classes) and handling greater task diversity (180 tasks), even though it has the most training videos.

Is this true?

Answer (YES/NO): YES